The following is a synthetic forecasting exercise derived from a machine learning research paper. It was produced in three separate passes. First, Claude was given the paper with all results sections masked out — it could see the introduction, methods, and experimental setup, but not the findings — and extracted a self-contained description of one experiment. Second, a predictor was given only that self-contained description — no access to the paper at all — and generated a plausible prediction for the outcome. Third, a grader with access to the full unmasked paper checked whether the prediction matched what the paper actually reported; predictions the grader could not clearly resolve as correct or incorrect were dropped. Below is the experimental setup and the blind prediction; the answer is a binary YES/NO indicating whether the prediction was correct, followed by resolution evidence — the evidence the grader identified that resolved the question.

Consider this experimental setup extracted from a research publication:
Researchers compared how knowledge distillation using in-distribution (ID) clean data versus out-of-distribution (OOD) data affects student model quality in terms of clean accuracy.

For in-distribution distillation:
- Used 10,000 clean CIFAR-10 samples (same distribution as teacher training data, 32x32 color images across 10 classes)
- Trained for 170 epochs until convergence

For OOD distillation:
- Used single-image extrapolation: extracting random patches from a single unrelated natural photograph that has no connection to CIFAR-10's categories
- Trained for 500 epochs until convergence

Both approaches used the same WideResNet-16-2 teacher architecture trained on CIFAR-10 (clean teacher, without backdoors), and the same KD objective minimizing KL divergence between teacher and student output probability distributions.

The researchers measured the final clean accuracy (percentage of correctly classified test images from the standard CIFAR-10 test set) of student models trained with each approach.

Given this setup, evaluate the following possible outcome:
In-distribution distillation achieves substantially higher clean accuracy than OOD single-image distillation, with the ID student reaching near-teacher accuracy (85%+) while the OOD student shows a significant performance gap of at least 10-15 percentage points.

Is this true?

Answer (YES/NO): NO